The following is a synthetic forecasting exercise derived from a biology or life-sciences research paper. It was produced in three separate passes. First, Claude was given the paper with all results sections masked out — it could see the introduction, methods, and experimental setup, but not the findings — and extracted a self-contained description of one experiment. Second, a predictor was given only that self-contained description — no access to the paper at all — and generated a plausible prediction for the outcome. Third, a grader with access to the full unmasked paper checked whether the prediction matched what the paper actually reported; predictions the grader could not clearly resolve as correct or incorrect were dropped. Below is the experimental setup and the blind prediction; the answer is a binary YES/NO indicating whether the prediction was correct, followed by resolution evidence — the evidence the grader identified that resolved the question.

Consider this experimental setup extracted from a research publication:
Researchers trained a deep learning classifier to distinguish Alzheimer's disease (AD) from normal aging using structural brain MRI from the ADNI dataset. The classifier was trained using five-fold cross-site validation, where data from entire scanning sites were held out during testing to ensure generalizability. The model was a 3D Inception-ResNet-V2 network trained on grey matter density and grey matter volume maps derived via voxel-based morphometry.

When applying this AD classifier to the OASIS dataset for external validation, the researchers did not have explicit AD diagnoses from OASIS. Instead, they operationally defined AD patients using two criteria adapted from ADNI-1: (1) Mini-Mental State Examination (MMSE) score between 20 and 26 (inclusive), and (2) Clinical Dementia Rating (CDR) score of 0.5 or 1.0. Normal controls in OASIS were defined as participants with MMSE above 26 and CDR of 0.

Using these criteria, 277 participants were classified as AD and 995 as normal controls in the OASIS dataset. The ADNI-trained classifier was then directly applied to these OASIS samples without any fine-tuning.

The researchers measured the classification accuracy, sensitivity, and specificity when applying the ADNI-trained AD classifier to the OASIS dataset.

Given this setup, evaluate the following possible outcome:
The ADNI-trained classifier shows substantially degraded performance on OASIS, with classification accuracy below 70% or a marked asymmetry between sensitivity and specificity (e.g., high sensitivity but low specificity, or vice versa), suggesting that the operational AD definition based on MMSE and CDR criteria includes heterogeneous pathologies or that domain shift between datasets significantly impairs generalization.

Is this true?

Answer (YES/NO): NO